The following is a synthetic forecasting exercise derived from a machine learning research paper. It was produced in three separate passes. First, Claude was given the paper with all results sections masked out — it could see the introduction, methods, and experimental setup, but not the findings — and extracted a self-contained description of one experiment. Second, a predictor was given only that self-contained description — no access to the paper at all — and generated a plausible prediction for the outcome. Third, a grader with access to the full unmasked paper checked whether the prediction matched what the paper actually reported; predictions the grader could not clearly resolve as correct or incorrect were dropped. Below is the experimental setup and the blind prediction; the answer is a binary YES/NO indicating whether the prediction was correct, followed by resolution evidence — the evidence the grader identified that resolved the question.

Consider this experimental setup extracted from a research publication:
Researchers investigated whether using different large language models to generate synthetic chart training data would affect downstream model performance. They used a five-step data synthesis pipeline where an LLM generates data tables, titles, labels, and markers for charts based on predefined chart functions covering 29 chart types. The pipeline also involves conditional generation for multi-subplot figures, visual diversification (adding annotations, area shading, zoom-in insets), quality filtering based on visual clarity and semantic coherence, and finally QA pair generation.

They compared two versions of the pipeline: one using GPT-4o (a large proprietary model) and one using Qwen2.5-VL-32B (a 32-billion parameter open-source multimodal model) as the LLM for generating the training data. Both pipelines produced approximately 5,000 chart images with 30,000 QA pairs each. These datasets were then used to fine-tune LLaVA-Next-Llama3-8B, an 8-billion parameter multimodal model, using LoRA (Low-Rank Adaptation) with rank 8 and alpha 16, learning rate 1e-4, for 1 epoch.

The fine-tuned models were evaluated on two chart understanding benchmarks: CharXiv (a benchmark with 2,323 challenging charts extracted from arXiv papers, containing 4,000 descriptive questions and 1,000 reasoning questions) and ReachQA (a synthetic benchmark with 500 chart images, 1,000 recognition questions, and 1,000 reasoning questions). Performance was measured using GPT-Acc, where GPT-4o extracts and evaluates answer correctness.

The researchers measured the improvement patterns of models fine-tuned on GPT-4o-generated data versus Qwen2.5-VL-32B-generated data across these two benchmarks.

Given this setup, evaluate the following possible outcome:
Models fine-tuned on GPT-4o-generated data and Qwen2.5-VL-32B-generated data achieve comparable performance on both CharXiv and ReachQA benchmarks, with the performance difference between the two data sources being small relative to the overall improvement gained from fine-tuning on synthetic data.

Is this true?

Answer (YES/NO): NO